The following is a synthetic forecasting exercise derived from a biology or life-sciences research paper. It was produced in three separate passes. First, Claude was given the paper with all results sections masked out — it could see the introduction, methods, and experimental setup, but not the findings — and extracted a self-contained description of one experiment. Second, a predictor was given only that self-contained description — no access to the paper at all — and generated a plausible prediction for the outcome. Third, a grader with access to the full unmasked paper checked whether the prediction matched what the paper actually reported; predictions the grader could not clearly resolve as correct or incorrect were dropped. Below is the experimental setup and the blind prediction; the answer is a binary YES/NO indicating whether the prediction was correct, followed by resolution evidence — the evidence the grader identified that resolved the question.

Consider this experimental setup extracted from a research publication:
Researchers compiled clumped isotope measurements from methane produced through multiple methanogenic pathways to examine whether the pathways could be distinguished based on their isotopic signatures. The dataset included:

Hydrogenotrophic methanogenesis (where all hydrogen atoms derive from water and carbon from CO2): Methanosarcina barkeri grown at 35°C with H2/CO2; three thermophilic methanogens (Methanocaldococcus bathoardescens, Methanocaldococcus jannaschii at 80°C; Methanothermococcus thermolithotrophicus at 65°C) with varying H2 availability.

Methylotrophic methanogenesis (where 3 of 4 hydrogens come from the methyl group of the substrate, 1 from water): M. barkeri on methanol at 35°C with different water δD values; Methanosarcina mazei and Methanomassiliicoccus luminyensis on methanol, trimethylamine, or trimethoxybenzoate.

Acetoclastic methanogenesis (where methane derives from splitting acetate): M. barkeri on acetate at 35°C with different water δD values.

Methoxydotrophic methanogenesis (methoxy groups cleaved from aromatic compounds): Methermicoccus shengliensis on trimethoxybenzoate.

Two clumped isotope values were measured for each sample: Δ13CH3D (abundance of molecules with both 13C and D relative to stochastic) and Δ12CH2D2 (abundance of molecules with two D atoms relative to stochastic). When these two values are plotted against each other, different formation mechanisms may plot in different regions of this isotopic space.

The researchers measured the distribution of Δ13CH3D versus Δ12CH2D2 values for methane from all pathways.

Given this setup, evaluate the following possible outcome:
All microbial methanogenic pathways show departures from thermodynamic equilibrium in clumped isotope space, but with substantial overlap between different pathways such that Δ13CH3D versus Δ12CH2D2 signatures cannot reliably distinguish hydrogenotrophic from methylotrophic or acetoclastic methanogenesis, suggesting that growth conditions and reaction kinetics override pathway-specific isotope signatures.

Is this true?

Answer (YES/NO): NO